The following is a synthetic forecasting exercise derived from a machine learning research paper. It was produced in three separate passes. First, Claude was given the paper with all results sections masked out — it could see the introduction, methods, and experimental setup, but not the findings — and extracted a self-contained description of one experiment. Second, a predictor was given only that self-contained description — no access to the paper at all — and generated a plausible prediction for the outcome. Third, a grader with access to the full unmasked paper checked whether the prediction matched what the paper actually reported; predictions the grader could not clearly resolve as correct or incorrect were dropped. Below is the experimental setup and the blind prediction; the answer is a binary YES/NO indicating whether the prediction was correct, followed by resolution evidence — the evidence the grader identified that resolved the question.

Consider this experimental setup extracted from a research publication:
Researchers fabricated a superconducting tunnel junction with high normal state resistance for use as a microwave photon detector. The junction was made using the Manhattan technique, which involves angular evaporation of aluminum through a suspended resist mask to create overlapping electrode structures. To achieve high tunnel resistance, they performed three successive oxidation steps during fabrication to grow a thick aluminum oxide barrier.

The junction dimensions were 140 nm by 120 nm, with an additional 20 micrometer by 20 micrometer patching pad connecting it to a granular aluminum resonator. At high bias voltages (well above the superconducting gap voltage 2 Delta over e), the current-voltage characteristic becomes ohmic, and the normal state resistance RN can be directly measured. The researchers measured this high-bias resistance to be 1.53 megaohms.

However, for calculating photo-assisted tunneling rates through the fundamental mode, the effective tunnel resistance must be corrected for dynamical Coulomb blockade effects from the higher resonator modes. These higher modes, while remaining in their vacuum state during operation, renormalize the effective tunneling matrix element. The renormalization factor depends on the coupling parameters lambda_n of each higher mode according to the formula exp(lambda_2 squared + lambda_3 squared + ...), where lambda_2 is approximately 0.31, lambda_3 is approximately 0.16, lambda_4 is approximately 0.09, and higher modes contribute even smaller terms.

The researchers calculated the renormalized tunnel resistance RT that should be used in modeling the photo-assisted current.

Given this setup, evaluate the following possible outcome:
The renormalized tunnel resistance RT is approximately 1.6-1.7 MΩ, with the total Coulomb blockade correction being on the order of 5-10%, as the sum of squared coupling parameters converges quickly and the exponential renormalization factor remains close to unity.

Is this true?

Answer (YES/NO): NO